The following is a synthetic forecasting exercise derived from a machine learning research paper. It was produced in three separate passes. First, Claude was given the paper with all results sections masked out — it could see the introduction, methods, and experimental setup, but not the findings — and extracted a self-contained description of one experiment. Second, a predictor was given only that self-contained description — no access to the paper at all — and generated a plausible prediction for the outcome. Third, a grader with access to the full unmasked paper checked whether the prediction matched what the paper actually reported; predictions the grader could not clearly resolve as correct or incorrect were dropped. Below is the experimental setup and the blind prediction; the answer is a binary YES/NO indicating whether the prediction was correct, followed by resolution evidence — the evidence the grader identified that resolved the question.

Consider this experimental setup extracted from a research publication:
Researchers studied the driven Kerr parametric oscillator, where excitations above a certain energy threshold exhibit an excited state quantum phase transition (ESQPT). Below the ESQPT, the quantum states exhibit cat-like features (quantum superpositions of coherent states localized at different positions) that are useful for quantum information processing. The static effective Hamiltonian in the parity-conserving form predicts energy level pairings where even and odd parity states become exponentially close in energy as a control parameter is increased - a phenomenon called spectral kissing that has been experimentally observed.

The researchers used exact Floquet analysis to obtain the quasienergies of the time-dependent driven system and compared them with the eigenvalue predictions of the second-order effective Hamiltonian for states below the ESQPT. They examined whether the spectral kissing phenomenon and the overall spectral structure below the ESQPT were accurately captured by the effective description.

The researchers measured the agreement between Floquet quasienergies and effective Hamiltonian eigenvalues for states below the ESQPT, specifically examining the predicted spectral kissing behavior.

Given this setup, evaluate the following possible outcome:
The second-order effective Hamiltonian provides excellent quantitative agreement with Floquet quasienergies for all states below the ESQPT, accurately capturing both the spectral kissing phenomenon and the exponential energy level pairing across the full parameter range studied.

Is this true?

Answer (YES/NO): NO